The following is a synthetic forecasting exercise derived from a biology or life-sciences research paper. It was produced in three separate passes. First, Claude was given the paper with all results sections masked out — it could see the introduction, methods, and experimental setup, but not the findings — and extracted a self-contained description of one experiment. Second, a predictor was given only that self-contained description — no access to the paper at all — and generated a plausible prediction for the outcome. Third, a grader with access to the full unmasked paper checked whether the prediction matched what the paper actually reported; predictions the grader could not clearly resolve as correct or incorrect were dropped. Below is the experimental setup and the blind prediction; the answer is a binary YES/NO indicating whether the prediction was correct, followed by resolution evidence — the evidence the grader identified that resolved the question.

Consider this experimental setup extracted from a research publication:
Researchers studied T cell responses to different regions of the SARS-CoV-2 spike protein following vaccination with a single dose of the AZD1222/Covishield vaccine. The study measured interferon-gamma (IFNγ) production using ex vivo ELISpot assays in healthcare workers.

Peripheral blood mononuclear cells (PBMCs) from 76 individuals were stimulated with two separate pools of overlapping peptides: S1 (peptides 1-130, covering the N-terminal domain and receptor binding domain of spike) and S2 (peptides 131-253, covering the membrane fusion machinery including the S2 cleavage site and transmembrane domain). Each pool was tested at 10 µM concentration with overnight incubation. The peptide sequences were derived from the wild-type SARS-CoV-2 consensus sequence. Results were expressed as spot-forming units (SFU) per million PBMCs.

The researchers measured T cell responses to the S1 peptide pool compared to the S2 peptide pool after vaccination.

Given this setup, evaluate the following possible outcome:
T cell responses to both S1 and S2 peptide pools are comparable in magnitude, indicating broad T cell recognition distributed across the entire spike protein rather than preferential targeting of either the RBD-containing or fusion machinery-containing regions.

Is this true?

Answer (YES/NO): NO